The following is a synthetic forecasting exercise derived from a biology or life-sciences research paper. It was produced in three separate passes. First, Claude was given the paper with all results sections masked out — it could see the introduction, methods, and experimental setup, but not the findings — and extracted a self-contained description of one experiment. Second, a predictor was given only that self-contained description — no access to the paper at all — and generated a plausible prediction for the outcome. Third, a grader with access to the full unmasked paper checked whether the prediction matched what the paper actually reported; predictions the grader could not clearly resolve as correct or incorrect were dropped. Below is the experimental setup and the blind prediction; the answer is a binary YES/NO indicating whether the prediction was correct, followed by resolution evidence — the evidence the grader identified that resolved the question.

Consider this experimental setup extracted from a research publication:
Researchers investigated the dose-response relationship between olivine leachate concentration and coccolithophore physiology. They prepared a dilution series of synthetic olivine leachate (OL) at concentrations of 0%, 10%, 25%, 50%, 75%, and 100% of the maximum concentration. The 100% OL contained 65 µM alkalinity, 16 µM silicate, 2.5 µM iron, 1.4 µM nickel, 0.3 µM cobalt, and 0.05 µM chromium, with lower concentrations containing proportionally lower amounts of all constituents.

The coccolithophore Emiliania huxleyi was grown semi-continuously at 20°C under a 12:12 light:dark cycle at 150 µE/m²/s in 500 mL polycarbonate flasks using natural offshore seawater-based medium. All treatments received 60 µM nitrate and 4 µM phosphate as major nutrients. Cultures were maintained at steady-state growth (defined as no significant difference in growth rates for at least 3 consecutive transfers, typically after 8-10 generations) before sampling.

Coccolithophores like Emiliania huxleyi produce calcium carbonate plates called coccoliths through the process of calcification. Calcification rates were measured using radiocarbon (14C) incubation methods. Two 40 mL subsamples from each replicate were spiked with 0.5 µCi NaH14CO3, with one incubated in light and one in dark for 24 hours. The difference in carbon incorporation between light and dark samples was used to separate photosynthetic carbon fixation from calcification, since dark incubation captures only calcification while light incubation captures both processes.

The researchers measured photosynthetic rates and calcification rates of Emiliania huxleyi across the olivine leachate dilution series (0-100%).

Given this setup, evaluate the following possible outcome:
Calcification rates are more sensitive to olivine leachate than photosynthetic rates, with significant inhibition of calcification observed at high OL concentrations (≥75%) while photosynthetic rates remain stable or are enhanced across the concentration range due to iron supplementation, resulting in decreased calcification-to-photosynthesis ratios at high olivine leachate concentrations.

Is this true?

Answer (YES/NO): NO